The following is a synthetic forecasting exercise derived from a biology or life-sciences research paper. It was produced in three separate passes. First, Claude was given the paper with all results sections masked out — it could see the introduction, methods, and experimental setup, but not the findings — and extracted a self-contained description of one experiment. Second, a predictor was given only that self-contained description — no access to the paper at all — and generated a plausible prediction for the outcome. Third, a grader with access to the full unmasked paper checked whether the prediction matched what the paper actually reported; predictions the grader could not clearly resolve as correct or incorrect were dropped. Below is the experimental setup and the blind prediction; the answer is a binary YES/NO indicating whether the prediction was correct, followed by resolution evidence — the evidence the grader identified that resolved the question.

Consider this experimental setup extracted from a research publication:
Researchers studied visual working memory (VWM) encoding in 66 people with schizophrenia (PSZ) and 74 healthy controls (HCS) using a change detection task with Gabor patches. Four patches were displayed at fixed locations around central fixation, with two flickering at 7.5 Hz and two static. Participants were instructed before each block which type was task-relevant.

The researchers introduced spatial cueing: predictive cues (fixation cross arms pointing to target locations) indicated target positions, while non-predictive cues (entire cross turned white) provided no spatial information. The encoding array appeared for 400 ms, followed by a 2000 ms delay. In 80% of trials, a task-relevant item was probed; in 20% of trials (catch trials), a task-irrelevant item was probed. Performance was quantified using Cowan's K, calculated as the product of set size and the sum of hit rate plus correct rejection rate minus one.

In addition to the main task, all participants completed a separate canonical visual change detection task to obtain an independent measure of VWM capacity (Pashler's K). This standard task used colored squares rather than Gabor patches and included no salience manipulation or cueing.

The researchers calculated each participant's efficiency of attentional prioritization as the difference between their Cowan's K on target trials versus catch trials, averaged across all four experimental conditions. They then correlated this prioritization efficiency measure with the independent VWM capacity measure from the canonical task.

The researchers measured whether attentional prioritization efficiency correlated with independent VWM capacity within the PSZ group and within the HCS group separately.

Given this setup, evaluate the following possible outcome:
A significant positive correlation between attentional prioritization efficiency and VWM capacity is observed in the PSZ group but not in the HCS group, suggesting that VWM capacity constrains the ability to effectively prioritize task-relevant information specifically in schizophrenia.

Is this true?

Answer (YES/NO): NO